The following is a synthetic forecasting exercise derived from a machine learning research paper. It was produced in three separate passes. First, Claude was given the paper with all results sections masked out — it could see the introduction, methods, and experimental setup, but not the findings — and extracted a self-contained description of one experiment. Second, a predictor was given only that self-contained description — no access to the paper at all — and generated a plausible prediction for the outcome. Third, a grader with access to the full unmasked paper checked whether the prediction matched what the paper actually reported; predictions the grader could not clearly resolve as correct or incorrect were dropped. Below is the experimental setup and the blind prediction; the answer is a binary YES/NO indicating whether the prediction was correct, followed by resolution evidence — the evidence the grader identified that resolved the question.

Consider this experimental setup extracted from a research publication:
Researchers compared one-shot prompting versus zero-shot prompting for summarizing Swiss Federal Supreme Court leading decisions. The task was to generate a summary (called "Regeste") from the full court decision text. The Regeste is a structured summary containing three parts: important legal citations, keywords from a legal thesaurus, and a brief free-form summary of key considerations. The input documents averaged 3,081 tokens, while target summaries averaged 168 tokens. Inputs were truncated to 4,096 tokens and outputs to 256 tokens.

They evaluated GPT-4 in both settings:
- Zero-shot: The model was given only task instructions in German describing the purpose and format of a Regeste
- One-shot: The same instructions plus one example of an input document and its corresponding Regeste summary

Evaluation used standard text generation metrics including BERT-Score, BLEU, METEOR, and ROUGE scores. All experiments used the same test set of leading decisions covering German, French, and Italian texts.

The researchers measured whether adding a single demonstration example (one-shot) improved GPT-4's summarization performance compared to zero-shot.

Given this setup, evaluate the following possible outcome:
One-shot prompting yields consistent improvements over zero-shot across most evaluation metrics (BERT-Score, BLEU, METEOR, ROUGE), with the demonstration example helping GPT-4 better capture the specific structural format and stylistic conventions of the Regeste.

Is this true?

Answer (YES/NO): NO